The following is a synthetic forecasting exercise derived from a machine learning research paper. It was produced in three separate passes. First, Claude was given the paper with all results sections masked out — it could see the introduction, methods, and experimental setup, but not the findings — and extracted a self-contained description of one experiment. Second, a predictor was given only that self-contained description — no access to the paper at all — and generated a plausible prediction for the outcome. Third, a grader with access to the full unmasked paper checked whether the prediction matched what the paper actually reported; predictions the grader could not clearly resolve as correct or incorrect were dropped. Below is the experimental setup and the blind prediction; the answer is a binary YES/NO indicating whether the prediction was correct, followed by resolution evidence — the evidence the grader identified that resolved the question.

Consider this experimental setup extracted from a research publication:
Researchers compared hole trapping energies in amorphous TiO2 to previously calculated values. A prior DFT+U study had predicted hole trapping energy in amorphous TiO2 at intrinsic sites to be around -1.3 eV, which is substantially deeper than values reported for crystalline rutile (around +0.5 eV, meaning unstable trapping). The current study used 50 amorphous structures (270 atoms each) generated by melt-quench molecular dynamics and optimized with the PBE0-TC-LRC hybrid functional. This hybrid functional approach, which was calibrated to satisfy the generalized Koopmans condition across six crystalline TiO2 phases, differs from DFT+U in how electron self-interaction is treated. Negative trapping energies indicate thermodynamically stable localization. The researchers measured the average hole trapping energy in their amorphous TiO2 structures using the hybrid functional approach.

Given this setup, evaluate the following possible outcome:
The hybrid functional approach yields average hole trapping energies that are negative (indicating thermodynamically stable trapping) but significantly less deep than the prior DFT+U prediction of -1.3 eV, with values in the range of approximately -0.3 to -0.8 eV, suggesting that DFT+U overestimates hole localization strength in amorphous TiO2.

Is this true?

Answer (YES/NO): YES